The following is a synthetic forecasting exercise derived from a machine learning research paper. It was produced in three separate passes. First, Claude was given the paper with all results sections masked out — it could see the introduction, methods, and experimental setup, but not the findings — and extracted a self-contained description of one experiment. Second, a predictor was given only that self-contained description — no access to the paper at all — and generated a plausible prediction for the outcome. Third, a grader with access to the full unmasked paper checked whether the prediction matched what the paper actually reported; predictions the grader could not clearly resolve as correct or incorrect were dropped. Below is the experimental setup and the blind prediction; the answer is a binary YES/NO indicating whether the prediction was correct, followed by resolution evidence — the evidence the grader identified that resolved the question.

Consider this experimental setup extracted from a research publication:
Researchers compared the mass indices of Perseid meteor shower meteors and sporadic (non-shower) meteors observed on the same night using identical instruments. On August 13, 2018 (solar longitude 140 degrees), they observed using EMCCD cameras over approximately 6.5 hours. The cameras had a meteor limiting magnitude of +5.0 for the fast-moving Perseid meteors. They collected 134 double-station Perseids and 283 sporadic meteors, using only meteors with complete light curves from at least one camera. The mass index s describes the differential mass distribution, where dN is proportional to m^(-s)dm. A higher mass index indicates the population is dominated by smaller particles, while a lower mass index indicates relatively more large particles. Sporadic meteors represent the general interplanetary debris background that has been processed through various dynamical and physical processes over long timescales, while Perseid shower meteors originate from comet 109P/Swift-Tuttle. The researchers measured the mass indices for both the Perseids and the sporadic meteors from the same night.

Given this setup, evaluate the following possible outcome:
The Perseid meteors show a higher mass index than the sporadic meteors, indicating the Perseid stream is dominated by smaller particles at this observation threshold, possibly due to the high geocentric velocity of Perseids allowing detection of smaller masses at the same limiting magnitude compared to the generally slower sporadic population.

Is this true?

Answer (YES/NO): NO